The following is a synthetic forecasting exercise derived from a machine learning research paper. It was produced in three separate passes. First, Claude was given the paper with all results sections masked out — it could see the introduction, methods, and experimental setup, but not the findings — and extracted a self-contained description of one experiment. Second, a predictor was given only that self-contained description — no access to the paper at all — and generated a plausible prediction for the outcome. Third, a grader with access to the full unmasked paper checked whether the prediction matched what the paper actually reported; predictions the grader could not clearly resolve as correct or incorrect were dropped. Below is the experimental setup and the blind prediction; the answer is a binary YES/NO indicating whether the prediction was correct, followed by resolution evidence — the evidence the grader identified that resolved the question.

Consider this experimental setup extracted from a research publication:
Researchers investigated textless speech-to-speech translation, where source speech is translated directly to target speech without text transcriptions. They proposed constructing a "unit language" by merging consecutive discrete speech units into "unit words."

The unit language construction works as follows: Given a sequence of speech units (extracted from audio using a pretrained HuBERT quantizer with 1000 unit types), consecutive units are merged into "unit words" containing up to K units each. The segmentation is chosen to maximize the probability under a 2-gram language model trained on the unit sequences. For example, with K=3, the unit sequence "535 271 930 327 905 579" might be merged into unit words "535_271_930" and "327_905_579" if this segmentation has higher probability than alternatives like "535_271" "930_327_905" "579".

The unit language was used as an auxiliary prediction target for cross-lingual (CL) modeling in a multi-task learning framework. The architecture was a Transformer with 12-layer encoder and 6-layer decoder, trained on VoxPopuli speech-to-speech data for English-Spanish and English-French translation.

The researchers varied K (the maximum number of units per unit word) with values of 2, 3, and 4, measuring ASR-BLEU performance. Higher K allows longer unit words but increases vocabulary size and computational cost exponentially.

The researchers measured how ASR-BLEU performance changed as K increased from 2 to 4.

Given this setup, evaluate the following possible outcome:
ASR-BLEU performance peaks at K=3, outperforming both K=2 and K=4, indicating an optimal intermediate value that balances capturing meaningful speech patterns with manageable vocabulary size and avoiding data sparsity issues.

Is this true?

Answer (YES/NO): NO